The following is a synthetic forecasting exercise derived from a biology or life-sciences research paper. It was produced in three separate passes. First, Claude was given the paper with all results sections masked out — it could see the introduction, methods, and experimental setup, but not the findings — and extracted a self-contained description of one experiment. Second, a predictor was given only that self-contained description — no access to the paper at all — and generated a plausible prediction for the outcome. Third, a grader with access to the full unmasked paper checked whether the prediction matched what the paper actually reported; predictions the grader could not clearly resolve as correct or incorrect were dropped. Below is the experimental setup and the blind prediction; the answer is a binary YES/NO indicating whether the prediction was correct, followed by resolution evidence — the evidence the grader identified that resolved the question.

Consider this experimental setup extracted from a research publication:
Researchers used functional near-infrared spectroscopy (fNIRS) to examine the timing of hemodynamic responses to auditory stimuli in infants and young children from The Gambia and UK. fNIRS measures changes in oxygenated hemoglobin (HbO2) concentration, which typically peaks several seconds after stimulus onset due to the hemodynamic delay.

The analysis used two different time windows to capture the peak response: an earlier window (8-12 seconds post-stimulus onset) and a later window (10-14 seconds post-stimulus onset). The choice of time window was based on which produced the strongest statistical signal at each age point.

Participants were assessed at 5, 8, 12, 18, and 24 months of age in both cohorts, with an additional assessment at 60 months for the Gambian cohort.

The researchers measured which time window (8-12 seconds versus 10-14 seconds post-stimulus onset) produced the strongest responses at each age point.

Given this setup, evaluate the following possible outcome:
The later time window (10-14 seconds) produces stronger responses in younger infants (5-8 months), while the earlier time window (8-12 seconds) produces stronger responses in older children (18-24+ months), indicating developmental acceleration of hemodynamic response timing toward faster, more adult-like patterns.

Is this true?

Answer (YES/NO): NO